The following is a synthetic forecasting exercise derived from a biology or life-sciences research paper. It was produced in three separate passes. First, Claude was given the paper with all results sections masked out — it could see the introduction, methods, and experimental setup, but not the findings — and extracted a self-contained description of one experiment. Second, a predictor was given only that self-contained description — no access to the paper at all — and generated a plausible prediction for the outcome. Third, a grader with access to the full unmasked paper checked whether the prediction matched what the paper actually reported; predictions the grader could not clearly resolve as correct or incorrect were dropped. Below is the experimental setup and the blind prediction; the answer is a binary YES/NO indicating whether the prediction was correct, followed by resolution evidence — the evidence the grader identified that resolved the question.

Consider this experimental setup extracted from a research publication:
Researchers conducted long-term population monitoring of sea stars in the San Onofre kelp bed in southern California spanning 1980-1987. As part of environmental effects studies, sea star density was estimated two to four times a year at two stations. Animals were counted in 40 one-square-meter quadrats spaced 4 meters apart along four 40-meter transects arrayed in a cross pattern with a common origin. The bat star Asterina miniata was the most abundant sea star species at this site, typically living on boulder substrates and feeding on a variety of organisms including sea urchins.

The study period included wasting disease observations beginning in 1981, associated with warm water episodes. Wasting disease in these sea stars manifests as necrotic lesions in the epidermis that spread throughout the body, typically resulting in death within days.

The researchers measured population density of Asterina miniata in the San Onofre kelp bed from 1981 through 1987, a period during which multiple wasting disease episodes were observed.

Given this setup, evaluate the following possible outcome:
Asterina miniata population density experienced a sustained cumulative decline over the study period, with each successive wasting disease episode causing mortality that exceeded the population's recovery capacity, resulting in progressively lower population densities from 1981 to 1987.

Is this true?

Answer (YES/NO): YES